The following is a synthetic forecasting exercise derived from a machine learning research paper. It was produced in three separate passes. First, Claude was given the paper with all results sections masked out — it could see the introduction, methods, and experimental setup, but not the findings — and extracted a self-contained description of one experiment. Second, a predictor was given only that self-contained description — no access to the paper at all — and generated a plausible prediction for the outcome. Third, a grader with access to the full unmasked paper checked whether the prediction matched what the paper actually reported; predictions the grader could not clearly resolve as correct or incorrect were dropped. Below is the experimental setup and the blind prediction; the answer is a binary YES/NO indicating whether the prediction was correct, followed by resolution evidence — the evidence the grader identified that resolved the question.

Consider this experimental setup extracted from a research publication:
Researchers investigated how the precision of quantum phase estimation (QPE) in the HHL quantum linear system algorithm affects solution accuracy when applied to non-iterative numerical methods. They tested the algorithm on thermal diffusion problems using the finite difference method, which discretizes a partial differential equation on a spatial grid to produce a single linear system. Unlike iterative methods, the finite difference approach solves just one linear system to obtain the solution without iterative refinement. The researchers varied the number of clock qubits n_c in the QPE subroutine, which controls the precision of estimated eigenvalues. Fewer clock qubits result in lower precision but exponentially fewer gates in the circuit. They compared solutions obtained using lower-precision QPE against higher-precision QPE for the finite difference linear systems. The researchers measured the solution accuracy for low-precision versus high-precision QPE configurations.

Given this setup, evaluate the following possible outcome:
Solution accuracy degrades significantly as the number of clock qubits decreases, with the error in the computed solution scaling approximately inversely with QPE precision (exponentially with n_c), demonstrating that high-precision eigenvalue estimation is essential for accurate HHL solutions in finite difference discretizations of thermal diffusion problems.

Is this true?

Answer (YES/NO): NO